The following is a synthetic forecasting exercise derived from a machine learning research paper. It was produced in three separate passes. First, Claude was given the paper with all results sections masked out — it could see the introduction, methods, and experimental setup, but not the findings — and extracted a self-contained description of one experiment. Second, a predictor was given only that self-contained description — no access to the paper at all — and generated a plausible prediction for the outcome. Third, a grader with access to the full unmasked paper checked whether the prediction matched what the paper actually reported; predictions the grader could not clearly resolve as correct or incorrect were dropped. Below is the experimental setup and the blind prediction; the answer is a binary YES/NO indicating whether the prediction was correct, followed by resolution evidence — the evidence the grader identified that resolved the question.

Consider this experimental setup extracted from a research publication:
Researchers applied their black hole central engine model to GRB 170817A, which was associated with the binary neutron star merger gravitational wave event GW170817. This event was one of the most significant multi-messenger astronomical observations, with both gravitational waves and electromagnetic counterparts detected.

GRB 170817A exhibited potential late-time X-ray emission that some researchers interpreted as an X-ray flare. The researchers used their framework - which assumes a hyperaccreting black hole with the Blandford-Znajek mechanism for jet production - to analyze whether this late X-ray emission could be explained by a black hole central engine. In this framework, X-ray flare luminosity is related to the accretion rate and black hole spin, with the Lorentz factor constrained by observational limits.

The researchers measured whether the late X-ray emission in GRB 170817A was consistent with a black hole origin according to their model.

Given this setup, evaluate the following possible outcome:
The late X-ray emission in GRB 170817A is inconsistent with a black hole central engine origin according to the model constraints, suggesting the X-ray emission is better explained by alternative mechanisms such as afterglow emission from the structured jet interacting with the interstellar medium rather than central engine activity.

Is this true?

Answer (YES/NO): NO